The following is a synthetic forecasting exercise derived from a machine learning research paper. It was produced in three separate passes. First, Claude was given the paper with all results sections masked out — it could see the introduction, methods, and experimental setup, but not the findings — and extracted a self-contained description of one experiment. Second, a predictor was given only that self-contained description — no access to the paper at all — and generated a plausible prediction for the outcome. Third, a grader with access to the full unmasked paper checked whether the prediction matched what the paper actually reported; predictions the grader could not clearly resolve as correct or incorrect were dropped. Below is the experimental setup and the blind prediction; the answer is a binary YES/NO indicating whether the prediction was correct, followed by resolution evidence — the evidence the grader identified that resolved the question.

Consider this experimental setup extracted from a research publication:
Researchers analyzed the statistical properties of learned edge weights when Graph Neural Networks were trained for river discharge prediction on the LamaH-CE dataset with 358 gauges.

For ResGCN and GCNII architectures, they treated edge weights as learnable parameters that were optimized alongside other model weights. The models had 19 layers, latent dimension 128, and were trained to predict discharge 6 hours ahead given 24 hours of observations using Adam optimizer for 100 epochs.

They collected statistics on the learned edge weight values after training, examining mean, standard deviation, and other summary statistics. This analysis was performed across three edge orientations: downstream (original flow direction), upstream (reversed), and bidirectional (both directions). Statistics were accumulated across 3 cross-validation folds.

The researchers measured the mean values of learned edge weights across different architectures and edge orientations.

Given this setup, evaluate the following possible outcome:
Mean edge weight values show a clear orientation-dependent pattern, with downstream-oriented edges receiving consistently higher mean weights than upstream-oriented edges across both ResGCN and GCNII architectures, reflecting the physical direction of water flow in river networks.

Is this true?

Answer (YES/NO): NO